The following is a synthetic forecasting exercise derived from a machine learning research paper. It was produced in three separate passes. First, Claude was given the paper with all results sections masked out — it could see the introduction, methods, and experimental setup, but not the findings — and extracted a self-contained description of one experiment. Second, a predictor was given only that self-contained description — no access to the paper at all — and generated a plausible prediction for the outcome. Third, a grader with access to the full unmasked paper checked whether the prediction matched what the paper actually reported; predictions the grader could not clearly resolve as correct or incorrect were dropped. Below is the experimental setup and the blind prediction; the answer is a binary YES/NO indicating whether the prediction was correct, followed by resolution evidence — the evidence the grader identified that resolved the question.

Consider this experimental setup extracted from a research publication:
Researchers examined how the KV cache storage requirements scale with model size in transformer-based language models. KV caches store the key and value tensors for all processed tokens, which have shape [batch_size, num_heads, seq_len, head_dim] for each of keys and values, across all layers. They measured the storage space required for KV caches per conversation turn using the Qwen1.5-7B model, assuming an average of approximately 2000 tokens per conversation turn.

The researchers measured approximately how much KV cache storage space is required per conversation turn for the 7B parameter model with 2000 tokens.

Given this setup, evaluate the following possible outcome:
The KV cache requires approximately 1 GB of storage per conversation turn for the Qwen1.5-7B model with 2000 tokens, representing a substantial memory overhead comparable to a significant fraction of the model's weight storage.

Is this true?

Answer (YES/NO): YES